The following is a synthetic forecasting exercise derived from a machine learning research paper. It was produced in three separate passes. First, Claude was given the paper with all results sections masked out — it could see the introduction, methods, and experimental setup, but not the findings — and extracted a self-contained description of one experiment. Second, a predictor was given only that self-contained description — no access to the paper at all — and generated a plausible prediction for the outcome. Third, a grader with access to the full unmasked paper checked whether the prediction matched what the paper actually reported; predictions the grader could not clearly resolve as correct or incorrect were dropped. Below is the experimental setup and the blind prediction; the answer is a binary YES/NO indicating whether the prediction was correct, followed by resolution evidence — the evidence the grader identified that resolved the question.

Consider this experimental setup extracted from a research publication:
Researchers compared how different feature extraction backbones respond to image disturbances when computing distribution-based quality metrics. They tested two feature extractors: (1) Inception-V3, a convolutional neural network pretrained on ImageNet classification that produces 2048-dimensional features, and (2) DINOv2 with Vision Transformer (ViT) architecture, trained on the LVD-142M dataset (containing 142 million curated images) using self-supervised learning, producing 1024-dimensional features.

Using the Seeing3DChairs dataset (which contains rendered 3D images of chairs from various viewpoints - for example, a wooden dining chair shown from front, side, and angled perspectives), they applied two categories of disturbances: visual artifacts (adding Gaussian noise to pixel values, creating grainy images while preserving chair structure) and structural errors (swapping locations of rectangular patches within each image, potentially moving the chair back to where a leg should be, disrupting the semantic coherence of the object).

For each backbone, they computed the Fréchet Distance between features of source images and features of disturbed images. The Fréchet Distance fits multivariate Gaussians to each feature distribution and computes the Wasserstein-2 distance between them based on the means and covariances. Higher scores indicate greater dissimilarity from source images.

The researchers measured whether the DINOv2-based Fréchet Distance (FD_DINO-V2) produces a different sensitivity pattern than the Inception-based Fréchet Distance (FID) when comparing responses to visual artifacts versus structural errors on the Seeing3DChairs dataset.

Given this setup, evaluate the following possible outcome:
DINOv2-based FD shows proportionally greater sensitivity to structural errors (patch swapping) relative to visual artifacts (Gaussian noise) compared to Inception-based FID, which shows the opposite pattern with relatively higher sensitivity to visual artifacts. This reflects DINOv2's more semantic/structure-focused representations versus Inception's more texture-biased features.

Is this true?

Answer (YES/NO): NO